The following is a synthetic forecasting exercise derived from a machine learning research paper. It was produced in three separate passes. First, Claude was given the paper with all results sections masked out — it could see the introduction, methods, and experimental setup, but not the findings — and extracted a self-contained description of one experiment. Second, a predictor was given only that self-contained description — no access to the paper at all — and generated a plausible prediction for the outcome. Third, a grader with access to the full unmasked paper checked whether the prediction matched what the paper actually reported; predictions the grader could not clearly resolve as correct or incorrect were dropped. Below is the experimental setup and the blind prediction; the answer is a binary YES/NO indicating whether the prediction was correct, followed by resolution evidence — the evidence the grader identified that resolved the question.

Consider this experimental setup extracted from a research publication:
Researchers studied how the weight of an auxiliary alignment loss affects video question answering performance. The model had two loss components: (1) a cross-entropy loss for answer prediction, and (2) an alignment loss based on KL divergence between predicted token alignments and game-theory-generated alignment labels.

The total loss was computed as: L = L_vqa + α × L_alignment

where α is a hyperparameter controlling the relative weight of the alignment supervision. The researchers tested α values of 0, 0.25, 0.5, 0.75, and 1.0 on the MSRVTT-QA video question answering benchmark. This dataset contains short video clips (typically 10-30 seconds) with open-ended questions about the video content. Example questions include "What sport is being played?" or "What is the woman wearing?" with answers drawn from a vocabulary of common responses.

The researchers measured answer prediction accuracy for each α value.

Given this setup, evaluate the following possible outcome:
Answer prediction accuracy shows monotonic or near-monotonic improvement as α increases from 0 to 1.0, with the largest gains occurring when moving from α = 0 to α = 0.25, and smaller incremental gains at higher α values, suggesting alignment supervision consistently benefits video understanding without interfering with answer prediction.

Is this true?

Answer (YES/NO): NO